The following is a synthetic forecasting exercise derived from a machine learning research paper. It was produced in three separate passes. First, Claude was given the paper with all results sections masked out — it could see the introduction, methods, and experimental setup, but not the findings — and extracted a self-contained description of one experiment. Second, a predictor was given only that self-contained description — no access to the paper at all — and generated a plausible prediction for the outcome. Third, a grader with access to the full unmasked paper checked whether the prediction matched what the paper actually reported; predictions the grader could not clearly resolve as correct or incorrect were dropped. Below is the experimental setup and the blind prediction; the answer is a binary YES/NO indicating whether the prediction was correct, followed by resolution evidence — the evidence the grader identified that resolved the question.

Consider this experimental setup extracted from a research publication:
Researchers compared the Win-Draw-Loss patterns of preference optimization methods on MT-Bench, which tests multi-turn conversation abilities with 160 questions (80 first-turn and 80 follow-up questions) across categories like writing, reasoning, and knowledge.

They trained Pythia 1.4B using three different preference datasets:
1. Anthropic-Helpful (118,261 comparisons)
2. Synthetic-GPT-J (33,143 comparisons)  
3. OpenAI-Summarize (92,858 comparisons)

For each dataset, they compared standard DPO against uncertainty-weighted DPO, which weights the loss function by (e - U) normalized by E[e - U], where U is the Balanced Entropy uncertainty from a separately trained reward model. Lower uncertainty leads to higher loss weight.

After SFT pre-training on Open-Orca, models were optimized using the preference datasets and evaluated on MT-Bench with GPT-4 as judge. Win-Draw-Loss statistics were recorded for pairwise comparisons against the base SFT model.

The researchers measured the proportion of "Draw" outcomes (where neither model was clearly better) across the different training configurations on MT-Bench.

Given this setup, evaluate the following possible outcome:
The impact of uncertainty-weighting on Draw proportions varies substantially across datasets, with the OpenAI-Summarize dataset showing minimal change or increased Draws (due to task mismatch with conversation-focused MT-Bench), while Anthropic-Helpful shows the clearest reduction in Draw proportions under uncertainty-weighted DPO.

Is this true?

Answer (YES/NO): NO